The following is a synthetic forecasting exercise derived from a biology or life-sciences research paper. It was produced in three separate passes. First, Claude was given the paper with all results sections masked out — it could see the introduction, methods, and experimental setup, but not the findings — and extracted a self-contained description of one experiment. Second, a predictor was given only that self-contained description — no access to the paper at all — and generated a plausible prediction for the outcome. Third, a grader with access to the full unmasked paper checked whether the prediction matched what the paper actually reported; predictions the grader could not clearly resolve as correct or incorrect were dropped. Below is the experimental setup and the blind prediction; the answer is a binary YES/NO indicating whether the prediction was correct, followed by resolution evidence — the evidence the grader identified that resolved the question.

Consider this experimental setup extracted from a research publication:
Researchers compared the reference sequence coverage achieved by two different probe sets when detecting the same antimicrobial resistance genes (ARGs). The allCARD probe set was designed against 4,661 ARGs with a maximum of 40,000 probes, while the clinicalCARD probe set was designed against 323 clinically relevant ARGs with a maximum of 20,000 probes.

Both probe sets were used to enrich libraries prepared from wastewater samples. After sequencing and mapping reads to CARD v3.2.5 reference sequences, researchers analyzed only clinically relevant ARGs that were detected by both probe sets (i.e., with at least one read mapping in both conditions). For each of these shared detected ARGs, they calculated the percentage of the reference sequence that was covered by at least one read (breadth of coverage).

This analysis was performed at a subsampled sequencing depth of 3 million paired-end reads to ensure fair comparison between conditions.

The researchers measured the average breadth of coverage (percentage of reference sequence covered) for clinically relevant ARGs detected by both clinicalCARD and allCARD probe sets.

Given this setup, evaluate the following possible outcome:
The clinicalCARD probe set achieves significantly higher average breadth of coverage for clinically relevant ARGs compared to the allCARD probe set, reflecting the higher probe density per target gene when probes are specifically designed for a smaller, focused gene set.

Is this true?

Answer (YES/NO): YES